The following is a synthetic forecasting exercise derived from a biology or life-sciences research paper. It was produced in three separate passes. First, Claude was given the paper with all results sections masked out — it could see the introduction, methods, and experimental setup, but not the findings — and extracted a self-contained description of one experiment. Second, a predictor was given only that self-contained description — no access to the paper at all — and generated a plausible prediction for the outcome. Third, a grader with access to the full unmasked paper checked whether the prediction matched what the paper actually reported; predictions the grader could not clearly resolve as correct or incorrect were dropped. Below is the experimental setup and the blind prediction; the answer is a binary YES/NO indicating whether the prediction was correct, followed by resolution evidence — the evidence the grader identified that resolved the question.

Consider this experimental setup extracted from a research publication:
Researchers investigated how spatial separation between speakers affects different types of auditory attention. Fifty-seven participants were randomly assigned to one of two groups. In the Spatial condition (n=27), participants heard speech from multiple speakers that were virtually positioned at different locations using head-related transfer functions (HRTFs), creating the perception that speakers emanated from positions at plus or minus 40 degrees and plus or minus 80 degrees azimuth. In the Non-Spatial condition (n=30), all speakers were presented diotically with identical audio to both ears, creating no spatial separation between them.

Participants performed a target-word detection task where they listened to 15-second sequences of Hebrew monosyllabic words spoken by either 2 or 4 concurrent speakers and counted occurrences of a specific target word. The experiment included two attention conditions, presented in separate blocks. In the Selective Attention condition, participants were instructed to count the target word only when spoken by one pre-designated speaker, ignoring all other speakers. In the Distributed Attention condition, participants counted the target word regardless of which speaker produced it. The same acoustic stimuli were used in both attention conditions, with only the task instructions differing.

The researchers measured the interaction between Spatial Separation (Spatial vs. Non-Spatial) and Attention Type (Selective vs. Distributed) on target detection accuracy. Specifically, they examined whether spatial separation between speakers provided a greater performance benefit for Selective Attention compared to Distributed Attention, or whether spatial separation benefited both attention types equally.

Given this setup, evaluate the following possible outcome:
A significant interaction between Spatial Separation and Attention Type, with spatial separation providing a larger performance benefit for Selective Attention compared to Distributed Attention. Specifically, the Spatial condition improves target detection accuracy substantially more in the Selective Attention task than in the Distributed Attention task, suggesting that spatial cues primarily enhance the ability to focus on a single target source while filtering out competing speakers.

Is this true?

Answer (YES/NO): NO